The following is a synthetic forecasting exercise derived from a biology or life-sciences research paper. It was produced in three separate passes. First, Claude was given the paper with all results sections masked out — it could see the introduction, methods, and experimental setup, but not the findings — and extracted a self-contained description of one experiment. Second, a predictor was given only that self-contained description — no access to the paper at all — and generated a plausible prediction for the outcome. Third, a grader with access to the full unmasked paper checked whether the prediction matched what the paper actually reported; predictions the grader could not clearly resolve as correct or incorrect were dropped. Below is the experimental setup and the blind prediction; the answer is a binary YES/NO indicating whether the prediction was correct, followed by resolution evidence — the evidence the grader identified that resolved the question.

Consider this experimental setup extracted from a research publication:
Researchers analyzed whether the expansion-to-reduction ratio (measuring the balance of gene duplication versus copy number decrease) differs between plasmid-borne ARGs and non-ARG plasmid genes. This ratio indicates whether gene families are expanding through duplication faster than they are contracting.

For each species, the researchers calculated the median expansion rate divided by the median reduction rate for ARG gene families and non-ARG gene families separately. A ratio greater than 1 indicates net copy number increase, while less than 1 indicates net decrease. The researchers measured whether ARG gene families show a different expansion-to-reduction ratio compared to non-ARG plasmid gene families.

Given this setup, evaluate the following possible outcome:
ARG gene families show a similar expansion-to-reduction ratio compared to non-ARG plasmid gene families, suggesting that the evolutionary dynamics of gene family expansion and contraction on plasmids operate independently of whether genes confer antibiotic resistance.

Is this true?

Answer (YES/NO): NO